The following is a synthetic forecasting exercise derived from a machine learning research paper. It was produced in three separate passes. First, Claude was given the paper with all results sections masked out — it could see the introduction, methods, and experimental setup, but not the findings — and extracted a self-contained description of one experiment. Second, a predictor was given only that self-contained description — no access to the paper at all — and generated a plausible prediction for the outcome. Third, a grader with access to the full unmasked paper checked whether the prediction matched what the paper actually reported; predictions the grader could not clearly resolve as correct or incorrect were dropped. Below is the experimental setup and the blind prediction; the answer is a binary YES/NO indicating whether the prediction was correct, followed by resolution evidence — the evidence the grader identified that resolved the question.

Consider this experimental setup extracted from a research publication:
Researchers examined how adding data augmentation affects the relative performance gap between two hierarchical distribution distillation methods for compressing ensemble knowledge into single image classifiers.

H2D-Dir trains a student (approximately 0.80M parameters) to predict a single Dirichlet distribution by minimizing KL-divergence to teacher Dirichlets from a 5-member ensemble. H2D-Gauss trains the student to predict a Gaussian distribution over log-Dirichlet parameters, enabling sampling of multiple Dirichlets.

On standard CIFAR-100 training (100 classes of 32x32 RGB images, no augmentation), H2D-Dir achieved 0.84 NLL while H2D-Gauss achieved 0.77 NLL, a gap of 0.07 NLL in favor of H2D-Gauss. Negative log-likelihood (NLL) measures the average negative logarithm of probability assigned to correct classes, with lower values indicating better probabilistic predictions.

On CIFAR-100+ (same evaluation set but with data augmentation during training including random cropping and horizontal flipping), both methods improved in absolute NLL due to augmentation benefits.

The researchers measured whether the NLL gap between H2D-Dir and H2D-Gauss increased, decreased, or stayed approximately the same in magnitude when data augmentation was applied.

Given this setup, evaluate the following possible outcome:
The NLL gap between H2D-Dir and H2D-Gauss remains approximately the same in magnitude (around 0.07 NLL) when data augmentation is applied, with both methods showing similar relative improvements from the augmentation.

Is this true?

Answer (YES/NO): NO